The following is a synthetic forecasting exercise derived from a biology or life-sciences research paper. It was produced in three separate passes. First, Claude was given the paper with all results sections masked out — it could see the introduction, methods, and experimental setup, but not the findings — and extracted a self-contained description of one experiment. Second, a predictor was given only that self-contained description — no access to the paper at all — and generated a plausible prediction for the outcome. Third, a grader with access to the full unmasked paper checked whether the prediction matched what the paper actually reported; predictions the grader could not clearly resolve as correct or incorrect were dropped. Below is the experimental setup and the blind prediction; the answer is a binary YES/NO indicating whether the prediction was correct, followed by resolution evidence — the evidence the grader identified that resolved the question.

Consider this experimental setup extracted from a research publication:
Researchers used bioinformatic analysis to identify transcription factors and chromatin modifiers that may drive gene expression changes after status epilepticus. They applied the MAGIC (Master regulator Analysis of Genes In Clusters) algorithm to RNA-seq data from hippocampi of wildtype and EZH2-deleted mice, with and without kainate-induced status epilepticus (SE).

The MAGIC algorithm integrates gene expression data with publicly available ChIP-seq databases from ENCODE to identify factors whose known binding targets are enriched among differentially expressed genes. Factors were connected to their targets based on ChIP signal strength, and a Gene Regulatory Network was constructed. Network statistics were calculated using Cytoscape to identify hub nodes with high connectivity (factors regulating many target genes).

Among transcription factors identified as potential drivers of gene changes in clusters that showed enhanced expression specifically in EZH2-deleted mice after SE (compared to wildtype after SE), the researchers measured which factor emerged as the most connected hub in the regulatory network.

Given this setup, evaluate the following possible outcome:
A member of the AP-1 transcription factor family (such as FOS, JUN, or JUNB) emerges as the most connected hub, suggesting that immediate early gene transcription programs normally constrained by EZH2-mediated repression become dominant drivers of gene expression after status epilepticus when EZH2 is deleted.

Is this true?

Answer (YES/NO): NO